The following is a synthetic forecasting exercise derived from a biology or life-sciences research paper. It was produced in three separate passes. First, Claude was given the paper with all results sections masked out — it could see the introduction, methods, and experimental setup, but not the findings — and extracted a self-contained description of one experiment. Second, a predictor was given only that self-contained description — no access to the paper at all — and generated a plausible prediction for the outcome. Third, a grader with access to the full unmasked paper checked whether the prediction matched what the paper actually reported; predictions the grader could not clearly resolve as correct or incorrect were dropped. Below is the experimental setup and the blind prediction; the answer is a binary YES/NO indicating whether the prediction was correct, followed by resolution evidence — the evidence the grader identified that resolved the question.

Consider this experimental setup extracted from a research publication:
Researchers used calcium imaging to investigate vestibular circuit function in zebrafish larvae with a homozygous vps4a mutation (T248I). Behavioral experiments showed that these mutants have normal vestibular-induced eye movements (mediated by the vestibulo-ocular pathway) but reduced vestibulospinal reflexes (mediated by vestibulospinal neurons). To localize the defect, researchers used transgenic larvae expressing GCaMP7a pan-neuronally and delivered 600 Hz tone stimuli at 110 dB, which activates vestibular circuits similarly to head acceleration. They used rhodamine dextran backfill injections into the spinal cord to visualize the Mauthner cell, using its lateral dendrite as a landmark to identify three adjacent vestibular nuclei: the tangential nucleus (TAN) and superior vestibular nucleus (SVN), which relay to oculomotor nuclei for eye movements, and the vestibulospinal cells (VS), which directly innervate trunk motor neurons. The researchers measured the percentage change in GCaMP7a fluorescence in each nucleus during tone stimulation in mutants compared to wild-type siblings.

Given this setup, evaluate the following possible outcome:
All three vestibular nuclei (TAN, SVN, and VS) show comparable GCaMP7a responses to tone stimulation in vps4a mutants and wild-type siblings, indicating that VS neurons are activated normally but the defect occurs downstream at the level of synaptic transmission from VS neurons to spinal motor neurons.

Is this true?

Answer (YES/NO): NO